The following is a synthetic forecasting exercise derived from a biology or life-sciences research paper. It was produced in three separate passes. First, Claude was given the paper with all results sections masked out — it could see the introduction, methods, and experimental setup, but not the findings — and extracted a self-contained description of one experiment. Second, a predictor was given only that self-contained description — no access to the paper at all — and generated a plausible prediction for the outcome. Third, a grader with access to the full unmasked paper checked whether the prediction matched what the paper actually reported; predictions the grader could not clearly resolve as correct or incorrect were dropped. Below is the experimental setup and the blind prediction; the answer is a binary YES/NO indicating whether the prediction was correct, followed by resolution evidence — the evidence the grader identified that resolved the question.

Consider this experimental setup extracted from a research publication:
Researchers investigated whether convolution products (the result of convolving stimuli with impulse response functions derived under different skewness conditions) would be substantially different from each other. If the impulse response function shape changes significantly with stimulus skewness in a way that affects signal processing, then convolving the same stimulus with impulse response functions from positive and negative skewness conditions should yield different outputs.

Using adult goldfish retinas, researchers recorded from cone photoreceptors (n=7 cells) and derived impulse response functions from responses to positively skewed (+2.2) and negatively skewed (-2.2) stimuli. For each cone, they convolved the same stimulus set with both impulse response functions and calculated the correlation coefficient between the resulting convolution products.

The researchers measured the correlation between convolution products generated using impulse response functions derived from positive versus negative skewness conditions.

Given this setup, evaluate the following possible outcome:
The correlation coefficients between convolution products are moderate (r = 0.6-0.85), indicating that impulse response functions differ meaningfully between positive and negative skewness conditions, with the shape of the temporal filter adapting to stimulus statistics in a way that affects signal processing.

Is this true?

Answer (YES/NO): NO